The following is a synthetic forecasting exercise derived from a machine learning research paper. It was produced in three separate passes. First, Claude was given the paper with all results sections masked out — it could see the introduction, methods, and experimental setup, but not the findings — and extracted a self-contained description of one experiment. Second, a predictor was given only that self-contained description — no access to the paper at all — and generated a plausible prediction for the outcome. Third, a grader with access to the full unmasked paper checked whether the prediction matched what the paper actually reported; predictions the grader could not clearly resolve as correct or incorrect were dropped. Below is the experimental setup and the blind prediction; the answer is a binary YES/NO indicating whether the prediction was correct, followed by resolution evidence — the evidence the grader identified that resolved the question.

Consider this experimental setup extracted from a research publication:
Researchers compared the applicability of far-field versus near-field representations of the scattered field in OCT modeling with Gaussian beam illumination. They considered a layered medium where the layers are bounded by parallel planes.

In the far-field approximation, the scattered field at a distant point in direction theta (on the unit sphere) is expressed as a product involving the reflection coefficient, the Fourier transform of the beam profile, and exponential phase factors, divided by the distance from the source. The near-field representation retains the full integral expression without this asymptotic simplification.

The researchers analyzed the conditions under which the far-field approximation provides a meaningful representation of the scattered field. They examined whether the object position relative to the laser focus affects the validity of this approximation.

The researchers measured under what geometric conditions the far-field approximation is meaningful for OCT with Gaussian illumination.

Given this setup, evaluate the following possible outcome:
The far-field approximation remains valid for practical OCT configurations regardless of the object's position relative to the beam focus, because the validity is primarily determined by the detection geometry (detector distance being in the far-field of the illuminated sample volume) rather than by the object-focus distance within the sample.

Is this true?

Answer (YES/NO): NO